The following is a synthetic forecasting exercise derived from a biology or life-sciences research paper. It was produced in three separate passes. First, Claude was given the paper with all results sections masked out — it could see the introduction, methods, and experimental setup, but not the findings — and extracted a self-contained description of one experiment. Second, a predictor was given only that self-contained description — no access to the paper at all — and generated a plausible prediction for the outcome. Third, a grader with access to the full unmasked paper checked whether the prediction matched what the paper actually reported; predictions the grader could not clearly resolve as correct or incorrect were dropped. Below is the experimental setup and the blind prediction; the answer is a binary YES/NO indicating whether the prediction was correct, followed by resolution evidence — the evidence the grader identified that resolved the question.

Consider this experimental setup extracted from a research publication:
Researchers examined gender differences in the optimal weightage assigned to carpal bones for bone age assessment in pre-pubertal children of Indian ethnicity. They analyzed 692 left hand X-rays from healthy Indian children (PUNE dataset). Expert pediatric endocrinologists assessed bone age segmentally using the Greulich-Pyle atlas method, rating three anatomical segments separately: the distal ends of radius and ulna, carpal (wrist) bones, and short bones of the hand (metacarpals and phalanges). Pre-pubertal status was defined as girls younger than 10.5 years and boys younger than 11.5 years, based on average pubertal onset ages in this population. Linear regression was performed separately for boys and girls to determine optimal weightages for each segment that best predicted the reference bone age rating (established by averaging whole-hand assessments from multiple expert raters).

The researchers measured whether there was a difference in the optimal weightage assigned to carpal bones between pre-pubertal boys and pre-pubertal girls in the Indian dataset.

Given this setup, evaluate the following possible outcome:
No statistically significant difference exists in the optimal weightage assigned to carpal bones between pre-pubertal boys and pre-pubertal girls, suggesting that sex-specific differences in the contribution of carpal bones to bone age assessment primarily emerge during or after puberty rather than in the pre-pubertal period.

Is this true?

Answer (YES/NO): NO